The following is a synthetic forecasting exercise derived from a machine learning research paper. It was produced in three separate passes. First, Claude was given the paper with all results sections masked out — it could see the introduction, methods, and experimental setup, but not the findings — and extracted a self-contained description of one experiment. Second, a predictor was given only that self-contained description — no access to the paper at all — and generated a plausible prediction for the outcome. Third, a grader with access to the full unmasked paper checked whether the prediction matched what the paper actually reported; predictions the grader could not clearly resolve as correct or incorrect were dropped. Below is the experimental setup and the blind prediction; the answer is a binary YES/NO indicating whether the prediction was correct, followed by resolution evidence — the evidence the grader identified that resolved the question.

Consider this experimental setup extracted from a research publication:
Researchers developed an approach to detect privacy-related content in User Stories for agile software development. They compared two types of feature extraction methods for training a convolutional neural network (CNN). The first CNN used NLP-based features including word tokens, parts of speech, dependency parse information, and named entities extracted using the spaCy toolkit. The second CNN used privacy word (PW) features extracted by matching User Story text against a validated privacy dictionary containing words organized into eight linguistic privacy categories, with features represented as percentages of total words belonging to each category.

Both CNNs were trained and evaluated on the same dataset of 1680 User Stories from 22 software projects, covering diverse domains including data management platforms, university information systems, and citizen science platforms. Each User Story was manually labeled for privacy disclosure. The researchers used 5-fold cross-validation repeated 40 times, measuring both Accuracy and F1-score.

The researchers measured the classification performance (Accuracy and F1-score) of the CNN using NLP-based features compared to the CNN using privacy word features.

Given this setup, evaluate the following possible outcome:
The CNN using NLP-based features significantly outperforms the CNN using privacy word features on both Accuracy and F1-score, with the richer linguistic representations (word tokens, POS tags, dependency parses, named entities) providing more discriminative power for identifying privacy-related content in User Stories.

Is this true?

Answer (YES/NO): NO